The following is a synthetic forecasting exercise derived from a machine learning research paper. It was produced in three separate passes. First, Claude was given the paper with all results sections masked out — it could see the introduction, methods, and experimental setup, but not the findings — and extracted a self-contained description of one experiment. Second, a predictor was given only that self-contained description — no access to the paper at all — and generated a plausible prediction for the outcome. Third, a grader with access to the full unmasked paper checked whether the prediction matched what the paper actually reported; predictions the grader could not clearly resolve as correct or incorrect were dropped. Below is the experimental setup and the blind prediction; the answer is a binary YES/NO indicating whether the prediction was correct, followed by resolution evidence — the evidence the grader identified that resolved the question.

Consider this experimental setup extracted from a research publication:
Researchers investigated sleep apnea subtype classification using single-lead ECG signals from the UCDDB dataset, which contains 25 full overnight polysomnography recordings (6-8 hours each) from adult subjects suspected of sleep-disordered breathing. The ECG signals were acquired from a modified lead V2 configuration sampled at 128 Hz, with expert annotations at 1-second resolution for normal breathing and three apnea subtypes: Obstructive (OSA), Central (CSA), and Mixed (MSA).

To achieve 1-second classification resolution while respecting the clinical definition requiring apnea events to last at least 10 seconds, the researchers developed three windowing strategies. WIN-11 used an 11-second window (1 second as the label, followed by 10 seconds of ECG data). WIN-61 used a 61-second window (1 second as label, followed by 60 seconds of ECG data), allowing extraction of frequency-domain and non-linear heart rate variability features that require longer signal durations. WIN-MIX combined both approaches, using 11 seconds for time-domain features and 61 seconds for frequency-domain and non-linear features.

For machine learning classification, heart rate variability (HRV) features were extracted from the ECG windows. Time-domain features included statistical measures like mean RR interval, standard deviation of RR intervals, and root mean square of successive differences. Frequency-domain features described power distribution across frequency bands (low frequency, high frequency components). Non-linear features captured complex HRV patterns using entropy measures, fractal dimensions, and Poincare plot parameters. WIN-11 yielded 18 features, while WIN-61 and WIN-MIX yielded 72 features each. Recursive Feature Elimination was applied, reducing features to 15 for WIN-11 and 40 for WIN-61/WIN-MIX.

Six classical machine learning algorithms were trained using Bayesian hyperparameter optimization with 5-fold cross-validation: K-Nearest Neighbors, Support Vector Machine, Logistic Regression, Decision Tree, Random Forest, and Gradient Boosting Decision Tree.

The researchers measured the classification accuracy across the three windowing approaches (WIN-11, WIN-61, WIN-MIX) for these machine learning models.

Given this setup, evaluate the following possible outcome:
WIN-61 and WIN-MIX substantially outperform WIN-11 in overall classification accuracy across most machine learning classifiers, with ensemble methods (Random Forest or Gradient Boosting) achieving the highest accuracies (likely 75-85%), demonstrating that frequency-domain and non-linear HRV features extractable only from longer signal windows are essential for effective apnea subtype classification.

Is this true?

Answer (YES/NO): NO